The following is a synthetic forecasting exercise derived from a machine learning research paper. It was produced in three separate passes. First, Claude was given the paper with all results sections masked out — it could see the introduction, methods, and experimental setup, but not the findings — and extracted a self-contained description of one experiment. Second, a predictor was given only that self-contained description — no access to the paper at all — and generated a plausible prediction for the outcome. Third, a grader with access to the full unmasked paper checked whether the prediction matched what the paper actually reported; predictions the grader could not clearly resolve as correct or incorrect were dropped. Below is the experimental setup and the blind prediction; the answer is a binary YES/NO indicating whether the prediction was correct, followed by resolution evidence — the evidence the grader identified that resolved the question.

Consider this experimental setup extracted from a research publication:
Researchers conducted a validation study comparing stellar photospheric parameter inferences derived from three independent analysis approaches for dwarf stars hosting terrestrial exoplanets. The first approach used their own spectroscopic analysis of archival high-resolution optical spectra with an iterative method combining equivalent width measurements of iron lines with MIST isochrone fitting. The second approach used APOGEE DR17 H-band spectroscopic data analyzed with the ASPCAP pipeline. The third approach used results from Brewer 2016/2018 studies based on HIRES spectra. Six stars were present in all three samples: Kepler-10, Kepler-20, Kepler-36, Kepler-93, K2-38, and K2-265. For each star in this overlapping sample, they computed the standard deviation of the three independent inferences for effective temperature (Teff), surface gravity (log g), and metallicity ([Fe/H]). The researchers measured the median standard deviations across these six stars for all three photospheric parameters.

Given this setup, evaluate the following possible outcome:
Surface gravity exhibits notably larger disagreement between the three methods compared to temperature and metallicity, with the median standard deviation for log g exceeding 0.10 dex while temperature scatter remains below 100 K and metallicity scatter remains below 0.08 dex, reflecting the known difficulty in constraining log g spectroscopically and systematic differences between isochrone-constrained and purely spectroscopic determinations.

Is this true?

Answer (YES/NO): NO